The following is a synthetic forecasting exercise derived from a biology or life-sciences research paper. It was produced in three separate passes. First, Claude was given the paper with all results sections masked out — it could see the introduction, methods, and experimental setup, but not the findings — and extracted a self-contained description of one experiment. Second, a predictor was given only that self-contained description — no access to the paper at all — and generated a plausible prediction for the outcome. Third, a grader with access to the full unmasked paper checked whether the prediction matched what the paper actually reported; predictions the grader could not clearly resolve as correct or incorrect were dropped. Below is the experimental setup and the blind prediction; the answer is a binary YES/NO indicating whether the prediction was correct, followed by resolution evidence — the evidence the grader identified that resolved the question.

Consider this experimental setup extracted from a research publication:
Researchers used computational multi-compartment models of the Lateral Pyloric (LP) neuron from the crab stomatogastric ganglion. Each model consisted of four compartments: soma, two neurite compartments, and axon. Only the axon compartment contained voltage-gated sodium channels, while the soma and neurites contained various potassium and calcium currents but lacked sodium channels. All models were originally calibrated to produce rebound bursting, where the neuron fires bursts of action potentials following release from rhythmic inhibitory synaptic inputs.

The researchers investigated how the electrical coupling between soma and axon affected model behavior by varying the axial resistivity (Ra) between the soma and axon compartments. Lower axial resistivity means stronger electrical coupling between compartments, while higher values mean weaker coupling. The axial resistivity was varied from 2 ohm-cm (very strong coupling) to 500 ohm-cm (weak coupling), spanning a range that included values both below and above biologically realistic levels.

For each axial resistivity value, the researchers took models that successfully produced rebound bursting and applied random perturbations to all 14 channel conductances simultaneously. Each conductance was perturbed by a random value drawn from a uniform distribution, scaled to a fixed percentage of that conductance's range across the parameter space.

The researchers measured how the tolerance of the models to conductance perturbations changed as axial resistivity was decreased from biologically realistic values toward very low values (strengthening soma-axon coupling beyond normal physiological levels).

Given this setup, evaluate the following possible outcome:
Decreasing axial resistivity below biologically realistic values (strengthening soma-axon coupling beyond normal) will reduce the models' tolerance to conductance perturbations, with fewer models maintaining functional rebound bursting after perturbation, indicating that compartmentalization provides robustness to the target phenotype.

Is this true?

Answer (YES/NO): YES